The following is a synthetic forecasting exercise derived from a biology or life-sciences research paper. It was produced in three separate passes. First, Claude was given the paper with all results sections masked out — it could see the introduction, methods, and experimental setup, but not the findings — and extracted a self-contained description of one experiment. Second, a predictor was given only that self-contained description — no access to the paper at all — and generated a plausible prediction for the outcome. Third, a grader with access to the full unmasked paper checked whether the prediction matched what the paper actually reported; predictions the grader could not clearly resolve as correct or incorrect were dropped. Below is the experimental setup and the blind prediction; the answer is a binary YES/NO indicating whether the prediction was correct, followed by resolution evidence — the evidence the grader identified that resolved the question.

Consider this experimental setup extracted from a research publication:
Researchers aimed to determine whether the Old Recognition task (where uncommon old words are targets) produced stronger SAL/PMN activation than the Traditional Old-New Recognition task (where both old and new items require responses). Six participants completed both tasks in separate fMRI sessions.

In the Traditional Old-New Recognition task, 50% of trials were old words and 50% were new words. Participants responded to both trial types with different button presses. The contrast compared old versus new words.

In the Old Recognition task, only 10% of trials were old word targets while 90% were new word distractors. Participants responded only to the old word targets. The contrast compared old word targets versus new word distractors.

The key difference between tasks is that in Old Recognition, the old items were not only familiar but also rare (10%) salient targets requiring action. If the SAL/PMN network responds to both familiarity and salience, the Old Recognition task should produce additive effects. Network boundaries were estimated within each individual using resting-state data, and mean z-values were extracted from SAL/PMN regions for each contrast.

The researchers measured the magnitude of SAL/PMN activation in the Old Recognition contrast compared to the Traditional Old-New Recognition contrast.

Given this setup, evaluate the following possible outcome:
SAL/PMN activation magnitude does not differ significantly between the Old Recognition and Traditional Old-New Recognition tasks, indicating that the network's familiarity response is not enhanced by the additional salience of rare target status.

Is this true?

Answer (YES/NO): NO